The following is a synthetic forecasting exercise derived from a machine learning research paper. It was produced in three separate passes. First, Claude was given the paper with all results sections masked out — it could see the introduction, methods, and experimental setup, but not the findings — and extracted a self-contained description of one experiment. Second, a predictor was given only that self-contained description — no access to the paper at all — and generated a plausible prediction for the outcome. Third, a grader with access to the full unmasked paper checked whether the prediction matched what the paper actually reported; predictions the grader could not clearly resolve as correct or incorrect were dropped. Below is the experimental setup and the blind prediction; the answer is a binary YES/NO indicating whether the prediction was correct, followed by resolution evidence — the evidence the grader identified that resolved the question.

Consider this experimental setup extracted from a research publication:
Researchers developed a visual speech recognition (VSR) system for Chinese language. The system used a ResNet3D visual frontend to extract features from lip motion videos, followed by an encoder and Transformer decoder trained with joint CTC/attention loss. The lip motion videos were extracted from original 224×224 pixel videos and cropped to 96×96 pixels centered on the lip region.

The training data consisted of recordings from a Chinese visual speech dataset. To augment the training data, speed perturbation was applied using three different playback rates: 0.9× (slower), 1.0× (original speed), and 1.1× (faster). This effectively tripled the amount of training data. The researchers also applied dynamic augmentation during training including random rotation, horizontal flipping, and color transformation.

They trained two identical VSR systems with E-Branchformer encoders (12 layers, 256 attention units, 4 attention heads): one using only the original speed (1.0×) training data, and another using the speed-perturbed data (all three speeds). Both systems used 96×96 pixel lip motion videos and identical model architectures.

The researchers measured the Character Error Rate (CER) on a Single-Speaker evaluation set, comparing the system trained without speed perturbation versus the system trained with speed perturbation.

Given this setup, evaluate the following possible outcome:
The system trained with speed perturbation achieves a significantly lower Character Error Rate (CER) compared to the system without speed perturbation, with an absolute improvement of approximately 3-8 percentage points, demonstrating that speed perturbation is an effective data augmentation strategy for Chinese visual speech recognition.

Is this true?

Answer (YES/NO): NO